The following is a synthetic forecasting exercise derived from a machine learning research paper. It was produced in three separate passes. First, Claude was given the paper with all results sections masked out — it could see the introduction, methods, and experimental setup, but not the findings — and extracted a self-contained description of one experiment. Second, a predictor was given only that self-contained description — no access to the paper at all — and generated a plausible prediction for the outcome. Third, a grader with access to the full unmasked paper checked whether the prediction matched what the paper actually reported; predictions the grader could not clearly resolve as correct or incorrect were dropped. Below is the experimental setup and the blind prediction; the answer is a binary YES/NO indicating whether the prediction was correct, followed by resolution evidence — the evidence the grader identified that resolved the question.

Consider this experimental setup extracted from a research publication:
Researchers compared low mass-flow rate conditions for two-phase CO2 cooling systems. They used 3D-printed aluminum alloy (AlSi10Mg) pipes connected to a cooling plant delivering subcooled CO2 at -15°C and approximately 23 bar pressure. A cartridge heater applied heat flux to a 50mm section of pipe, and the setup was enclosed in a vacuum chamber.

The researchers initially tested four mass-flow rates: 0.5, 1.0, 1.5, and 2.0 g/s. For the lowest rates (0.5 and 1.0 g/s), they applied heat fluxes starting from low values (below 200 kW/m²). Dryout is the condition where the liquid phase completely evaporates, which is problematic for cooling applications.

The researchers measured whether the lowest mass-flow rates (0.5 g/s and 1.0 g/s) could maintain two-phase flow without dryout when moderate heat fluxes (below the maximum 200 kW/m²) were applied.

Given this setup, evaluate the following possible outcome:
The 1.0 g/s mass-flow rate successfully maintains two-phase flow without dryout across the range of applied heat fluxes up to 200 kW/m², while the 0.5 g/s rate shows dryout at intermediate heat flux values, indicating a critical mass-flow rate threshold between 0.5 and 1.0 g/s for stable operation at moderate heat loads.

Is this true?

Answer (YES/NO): NO